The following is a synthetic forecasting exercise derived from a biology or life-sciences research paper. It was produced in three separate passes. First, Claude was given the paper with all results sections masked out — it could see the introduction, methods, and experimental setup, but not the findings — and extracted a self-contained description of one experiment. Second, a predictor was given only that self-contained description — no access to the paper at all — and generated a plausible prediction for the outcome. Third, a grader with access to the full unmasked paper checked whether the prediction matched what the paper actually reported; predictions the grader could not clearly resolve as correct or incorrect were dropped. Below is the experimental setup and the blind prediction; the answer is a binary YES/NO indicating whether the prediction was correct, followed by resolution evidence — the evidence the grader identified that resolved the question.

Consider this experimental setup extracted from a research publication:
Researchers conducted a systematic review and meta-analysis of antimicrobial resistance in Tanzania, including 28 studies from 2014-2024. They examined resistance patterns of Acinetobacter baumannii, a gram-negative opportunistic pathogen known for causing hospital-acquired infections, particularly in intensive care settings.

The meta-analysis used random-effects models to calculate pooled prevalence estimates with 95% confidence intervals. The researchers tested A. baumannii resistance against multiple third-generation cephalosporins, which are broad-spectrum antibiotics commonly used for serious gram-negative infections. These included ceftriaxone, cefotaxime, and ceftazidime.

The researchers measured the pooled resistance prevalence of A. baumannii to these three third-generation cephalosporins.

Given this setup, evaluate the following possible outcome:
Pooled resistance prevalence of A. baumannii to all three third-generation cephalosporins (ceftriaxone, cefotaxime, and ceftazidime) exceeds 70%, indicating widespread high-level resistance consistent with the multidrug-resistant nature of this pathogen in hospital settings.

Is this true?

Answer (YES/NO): YES